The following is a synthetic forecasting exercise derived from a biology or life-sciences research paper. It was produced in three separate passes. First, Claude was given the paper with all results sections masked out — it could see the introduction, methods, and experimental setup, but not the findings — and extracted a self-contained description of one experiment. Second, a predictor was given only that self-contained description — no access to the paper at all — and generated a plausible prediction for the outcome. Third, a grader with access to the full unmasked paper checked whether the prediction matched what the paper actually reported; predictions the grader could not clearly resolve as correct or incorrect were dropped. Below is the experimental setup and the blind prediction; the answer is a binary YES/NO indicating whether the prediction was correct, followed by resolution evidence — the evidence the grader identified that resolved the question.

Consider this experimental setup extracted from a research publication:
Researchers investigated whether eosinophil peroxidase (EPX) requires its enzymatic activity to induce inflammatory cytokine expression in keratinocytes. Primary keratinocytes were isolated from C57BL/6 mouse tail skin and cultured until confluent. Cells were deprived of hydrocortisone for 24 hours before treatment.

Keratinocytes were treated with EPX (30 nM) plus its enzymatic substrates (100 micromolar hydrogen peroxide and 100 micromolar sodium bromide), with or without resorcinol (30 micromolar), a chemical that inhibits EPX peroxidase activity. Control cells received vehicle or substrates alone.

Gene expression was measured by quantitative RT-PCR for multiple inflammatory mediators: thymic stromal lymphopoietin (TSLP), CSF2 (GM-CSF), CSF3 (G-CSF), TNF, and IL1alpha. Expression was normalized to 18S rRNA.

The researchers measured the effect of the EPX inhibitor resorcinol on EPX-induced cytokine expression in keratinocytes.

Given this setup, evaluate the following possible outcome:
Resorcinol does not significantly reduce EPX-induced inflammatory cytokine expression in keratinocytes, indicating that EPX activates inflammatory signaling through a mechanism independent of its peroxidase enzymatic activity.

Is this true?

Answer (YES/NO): NO